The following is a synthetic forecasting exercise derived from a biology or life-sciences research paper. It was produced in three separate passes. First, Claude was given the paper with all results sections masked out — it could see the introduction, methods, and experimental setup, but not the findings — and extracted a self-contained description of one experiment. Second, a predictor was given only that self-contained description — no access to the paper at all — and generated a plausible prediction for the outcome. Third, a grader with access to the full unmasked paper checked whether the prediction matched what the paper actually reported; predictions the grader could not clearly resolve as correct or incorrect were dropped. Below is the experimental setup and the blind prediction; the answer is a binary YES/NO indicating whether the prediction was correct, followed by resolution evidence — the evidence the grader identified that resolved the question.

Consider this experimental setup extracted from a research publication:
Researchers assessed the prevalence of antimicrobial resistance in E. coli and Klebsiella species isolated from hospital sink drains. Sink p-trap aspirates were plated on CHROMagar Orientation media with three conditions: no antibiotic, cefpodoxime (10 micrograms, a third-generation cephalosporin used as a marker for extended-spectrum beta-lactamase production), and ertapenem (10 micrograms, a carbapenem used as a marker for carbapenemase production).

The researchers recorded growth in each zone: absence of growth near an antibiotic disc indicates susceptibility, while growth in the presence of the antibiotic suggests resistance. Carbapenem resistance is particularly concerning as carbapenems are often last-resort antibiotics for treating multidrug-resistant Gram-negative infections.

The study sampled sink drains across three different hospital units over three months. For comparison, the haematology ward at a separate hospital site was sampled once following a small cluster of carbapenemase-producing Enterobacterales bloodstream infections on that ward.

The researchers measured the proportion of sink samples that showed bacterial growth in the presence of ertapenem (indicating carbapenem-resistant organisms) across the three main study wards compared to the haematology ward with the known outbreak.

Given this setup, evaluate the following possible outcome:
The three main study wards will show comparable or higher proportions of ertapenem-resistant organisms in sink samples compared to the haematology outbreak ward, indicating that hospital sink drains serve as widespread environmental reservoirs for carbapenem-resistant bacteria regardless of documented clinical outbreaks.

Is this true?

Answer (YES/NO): NO